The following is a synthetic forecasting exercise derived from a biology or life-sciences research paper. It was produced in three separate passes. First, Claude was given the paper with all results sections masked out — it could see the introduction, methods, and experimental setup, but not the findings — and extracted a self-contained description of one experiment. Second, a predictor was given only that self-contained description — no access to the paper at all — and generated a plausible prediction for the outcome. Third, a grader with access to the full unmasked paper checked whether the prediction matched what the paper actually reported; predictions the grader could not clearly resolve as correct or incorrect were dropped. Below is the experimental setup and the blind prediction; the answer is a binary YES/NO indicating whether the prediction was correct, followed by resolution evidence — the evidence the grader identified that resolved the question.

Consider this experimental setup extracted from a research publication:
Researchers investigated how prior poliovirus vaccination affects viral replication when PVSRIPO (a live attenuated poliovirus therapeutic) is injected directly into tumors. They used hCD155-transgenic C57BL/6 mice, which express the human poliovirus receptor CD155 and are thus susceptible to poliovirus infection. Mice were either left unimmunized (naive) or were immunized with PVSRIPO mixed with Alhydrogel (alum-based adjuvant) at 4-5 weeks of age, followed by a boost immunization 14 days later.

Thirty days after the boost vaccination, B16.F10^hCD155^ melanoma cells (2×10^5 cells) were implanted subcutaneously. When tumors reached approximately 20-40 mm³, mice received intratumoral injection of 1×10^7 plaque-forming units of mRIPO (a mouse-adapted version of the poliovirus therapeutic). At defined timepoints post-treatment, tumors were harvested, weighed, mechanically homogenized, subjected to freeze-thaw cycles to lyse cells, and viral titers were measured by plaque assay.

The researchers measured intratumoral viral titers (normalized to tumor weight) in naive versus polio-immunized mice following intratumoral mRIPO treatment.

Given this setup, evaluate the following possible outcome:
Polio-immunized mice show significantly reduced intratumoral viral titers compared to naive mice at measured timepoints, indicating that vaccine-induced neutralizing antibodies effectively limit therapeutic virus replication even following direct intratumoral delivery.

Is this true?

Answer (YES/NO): YES